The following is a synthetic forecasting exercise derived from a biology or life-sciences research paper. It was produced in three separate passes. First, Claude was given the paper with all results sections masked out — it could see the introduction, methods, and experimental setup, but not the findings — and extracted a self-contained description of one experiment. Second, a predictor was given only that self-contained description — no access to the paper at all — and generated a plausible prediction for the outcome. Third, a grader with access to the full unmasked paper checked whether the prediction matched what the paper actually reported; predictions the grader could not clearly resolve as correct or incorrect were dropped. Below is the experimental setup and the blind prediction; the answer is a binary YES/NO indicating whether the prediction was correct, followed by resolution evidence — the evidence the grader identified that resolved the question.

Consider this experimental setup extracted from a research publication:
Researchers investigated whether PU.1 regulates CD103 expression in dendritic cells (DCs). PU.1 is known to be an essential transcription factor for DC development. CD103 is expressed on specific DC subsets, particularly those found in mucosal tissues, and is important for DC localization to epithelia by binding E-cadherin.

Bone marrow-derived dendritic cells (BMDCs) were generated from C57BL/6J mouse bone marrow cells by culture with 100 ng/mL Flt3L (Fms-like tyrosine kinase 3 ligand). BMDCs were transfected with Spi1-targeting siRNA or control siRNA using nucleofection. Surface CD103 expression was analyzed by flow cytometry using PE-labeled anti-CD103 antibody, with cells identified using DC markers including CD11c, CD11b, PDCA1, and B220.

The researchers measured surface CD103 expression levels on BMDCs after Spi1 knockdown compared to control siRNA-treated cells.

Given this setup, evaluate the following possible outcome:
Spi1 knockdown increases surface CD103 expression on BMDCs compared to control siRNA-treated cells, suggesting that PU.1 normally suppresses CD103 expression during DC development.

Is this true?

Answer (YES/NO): NO